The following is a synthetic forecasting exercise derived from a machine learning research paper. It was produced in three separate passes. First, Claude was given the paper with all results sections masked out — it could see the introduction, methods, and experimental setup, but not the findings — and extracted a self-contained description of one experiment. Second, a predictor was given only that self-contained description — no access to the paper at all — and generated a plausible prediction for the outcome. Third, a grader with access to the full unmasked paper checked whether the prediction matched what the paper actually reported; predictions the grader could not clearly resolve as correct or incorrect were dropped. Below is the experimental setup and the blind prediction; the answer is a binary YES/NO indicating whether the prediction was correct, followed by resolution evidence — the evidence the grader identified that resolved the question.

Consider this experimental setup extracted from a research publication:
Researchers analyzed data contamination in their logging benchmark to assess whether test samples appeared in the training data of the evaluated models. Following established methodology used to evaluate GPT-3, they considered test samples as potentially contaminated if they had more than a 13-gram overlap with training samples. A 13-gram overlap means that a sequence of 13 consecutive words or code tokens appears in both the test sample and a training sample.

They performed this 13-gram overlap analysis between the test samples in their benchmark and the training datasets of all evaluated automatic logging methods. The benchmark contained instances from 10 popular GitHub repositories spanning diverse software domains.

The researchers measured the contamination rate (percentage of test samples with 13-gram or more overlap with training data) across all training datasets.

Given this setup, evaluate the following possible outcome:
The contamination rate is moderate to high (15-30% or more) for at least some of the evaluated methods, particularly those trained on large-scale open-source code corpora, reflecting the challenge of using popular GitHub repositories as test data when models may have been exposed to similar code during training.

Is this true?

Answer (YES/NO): NO